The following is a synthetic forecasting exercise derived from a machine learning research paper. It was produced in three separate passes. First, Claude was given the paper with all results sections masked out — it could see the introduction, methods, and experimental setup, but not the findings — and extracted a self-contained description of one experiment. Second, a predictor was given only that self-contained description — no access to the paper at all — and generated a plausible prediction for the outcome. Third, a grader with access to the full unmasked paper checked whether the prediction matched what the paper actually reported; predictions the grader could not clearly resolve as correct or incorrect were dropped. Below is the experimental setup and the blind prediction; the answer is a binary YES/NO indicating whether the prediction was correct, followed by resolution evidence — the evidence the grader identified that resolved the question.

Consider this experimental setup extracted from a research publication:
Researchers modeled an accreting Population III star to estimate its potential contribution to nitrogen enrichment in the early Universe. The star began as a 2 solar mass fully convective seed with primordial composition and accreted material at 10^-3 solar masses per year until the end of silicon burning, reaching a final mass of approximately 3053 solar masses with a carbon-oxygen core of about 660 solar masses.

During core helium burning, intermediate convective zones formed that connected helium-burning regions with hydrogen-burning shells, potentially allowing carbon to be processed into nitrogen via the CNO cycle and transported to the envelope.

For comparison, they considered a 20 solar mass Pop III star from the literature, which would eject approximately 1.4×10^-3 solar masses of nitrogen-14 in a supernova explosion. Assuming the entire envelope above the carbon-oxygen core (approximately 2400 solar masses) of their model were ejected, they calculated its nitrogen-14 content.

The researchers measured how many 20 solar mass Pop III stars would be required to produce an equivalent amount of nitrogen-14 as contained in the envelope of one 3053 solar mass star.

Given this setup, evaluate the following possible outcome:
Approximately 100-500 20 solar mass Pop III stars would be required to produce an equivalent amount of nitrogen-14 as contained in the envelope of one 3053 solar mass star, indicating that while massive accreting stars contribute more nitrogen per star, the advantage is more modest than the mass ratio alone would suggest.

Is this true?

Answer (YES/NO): NO